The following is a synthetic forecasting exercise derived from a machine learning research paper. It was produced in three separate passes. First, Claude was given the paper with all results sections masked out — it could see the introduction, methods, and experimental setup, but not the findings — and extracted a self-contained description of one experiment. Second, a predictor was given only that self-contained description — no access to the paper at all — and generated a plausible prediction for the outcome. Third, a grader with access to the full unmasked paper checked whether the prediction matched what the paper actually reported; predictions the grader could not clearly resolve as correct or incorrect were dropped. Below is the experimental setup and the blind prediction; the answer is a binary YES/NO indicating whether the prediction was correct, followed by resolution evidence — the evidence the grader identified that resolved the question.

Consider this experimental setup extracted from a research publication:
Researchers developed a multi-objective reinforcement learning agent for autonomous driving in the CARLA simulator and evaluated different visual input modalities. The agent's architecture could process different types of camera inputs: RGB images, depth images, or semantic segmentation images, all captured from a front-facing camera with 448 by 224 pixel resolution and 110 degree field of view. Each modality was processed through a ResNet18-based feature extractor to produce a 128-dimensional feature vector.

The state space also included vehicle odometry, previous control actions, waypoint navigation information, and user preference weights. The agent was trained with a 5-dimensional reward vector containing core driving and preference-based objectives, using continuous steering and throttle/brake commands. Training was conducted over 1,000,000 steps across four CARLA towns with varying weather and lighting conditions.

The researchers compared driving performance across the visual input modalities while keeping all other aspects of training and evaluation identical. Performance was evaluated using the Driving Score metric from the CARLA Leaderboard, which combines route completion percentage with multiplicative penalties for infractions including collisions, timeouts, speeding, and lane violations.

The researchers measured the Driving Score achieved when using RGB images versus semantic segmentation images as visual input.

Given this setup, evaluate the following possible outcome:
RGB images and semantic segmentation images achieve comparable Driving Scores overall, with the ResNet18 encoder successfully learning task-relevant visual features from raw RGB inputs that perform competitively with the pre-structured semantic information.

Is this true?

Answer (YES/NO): NO